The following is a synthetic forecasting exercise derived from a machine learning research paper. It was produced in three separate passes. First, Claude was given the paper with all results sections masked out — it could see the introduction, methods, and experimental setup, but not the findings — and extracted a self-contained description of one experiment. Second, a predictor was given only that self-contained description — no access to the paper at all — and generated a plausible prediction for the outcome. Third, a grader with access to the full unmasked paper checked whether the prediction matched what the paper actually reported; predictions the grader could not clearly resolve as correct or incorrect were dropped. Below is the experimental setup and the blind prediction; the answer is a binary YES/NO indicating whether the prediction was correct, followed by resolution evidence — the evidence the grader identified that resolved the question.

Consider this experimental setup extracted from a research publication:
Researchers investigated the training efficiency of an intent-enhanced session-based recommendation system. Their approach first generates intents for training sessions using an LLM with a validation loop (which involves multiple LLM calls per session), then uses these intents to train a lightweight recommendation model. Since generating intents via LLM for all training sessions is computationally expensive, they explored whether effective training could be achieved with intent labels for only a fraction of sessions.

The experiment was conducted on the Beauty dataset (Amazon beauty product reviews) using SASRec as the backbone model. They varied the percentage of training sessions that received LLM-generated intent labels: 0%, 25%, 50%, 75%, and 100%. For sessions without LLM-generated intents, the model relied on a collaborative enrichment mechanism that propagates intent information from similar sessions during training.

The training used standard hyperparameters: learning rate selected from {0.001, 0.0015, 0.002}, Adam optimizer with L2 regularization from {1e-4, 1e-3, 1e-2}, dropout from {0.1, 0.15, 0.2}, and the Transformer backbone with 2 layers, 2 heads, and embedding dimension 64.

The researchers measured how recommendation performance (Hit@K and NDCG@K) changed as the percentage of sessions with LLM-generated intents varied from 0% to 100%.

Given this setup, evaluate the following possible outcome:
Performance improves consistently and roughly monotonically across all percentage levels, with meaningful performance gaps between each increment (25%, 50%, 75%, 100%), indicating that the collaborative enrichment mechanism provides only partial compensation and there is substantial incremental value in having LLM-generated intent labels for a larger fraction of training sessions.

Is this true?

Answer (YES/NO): NO